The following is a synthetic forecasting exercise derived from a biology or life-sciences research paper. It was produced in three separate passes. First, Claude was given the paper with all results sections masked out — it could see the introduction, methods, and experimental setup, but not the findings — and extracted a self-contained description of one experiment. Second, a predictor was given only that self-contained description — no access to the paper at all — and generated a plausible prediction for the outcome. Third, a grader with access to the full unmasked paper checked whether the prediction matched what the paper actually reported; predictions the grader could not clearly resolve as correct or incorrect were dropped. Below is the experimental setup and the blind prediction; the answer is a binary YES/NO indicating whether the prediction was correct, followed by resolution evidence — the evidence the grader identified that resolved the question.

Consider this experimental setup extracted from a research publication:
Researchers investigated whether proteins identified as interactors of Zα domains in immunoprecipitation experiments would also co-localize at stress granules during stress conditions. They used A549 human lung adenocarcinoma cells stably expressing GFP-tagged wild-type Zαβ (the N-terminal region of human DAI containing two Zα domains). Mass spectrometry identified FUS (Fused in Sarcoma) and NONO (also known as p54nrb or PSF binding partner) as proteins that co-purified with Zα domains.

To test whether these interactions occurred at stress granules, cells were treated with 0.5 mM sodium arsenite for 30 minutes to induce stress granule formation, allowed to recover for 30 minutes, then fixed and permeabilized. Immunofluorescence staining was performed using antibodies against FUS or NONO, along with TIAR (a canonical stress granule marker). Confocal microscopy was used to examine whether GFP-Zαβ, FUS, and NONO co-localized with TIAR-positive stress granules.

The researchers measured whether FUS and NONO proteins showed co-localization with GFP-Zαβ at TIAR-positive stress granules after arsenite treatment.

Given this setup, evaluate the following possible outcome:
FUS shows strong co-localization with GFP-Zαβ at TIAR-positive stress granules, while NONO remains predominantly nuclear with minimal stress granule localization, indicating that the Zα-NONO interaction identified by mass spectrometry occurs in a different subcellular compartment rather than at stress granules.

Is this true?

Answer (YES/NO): NO